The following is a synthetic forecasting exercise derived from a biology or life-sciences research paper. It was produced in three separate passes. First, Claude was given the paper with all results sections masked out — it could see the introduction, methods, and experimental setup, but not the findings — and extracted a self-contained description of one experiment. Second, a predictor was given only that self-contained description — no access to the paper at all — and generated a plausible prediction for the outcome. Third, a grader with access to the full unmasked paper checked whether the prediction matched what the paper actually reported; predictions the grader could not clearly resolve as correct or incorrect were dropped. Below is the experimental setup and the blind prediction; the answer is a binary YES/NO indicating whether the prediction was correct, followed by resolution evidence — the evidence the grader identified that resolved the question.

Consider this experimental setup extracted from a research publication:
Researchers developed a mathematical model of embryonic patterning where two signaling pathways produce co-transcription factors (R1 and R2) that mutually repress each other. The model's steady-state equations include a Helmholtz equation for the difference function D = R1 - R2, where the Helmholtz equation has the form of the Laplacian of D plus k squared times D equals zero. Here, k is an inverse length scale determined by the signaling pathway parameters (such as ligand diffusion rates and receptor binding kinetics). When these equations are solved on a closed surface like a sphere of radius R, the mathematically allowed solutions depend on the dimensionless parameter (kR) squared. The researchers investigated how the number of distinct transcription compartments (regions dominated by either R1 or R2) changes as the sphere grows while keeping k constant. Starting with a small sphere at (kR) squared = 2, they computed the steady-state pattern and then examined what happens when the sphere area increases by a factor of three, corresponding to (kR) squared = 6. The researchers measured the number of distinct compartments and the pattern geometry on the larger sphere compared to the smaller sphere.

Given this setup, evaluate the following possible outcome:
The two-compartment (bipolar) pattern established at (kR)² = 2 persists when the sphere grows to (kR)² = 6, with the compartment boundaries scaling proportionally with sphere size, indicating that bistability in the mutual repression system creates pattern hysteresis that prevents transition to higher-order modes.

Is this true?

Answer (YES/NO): NO